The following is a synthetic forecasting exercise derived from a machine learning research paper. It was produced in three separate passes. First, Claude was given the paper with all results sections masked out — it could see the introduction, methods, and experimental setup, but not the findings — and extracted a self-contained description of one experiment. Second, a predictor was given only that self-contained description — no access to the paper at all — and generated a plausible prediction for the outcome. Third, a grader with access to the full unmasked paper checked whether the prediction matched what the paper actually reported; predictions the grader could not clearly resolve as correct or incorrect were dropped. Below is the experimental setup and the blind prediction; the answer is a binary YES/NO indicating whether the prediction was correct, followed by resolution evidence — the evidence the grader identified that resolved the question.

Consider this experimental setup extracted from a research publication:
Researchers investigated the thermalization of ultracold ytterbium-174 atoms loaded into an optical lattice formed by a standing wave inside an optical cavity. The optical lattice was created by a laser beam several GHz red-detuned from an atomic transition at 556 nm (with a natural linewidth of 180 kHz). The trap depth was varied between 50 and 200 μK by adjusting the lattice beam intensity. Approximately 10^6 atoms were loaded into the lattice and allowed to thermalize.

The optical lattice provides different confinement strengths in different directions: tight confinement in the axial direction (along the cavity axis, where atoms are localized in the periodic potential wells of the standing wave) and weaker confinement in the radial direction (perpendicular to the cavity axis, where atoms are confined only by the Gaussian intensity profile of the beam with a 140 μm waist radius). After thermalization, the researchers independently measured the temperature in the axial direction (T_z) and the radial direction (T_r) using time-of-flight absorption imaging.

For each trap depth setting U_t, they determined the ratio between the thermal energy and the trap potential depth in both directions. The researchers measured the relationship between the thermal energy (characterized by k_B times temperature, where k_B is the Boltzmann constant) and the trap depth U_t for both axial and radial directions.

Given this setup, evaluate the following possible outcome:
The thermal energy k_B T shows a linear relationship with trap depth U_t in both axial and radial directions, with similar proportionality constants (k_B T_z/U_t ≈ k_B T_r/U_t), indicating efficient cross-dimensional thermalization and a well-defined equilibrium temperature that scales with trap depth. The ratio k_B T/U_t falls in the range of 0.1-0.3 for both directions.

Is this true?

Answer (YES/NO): NO